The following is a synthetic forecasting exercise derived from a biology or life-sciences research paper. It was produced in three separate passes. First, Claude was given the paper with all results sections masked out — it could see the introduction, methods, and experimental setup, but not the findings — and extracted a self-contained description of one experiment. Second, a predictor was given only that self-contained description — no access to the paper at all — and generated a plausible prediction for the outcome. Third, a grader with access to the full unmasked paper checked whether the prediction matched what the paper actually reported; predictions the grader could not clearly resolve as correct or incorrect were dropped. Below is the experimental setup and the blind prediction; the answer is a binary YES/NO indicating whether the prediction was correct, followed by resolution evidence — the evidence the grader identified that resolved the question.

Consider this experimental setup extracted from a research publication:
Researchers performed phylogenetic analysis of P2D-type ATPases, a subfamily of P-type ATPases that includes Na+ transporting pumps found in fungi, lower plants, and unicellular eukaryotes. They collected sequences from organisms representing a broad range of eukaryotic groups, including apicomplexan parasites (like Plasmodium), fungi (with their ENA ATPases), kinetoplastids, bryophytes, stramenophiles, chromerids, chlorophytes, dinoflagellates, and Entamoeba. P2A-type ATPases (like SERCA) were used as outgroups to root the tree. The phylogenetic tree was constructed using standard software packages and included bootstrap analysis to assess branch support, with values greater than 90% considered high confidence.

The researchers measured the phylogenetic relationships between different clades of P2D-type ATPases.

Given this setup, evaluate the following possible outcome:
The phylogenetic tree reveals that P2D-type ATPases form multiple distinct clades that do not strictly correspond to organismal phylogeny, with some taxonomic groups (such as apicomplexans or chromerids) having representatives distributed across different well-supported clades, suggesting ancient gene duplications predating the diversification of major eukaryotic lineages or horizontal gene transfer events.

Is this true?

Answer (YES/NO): NO